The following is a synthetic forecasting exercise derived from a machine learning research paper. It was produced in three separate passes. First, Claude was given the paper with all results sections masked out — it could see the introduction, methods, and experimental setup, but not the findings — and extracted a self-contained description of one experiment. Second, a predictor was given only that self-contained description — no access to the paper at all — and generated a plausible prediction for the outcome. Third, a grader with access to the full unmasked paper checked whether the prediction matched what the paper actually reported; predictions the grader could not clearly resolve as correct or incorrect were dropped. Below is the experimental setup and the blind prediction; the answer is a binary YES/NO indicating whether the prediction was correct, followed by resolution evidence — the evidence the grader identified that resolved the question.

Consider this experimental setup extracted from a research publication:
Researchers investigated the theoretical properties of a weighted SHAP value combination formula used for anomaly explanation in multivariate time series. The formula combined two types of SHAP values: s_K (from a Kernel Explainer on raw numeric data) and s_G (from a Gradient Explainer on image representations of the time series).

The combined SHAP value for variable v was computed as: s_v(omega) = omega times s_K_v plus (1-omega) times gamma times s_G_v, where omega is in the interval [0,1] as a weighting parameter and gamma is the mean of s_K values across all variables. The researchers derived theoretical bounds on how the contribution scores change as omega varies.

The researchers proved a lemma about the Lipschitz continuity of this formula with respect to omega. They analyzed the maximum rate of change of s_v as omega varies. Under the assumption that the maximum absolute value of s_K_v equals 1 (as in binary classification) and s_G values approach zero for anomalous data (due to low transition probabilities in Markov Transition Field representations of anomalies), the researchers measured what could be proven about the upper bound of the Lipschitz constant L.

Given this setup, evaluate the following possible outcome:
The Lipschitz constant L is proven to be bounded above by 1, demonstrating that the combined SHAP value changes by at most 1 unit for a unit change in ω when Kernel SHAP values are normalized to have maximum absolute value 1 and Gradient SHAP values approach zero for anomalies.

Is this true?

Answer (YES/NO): YES